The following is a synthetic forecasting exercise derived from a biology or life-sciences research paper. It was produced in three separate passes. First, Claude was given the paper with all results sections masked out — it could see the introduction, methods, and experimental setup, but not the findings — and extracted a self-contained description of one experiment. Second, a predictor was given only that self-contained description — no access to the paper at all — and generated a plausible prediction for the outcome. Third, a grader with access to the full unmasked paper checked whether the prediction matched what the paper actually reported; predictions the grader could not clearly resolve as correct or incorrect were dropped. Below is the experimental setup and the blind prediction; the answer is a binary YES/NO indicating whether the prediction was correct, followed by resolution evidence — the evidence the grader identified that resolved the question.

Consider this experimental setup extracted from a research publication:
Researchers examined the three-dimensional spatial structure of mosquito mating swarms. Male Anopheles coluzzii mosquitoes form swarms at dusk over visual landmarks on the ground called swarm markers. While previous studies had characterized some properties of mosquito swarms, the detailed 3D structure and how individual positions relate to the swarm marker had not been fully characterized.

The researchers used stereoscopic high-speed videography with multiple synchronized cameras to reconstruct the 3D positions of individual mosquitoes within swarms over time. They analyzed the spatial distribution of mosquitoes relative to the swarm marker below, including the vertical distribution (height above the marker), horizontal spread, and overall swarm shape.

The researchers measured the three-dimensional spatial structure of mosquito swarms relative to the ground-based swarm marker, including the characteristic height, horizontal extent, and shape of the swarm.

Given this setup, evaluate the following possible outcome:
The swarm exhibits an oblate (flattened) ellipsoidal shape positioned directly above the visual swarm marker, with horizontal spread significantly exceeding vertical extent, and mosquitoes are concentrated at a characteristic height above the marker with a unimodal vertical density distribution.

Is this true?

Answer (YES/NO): NO